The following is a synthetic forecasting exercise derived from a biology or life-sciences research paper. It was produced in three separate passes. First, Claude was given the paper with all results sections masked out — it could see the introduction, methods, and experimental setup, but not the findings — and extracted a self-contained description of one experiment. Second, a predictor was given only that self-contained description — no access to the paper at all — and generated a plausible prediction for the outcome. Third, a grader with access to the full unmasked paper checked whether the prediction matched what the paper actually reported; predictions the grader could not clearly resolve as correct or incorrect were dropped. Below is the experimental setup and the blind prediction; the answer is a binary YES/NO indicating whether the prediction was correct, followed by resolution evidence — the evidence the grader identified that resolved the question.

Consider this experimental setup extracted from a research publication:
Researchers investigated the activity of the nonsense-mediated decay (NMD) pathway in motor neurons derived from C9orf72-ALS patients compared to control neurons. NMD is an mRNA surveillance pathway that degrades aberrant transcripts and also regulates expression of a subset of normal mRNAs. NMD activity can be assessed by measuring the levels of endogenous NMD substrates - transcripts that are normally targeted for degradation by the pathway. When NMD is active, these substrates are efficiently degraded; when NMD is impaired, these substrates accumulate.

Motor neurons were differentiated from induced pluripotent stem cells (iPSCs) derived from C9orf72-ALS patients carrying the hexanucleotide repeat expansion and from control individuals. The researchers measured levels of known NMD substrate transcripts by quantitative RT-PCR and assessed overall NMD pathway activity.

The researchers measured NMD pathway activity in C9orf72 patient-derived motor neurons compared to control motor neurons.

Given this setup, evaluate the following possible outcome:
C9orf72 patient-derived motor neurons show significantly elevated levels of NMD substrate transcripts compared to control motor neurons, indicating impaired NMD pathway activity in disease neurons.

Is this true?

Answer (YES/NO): YES